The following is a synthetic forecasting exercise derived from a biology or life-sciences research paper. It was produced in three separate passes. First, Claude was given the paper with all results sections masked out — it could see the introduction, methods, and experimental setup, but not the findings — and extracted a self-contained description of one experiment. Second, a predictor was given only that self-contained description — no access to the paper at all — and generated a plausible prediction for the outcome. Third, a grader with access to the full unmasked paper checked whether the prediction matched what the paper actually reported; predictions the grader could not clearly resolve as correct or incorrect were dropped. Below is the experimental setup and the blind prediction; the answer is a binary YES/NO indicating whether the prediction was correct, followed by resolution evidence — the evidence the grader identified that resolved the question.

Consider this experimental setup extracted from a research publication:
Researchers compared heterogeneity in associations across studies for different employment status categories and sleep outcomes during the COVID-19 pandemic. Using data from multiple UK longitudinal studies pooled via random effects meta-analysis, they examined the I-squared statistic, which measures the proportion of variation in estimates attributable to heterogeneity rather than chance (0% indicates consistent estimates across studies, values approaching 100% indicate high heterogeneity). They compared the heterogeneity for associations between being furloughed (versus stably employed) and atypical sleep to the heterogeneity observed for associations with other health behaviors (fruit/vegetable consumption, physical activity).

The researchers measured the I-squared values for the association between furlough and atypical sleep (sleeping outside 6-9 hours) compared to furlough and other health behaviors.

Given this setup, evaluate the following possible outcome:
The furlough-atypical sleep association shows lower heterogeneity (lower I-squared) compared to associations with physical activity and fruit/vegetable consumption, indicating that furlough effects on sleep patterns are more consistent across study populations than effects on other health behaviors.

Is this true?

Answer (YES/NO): NO